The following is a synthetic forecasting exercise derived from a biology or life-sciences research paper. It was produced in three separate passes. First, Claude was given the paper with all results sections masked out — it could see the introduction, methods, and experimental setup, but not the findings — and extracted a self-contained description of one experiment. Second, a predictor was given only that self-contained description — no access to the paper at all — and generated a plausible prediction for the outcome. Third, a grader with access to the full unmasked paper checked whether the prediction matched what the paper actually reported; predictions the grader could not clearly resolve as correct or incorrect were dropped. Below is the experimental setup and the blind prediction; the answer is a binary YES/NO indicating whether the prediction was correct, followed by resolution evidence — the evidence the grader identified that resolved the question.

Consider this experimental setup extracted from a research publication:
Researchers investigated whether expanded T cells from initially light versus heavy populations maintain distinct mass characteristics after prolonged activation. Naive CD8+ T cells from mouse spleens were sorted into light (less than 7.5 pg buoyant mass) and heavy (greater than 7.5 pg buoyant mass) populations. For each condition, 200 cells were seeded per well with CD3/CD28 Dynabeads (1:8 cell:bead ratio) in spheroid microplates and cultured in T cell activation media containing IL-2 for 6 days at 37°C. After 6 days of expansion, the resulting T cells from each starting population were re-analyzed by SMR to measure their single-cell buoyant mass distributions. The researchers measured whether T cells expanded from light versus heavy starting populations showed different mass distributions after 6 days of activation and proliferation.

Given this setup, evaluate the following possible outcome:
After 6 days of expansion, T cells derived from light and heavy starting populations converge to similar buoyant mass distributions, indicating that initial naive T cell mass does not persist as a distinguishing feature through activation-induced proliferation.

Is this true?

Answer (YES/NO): YES